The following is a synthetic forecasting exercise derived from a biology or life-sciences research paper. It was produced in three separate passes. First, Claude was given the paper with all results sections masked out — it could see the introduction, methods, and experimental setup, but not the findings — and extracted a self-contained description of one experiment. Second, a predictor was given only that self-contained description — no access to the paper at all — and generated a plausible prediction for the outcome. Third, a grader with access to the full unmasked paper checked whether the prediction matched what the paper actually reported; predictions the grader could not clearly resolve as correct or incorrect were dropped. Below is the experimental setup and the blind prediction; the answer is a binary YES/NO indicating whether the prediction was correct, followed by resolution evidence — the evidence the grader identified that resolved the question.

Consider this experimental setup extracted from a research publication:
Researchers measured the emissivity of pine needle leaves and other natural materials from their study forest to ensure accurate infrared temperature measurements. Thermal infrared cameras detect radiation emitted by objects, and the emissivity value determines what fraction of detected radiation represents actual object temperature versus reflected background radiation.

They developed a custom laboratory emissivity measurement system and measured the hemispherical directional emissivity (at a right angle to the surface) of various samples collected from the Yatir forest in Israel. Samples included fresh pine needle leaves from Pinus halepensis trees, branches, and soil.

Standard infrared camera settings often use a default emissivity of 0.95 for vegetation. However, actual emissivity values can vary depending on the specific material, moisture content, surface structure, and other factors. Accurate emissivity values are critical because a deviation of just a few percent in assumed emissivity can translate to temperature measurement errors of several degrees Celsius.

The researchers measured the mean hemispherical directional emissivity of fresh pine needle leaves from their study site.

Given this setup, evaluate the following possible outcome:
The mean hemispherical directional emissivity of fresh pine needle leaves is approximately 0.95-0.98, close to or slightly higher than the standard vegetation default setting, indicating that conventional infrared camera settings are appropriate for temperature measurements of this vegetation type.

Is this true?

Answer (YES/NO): NO